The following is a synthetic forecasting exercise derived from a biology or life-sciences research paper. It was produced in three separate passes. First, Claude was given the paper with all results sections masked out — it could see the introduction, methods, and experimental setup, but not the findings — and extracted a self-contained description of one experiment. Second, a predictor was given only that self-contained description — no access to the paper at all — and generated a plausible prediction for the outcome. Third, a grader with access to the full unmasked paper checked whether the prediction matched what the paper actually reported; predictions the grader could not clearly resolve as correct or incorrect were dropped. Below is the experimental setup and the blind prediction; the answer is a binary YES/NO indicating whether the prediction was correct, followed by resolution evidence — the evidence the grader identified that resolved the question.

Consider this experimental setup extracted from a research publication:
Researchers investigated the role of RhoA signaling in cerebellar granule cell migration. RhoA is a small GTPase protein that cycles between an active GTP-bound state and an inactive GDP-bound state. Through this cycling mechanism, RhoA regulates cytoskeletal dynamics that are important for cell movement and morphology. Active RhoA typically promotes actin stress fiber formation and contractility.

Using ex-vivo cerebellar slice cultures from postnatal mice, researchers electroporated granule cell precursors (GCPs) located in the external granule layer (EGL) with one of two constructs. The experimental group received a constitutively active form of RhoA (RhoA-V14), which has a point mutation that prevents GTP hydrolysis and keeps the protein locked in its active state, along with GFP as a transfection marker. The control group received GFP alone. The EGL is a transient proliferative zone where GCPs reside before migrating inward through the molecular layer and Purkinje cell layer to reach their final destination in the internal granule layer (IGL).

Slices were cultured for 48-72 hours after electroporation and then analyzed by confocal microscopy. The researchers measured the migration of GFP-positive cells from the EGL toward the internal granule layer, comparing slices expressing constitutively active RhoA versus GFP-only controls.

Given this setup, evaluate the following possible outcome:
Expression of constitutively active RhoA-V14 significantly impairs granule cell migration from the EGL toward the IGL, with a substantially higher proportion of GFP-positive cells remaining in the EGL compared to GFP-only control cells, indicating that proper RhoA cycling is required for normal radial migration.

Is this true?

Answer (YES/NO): YES